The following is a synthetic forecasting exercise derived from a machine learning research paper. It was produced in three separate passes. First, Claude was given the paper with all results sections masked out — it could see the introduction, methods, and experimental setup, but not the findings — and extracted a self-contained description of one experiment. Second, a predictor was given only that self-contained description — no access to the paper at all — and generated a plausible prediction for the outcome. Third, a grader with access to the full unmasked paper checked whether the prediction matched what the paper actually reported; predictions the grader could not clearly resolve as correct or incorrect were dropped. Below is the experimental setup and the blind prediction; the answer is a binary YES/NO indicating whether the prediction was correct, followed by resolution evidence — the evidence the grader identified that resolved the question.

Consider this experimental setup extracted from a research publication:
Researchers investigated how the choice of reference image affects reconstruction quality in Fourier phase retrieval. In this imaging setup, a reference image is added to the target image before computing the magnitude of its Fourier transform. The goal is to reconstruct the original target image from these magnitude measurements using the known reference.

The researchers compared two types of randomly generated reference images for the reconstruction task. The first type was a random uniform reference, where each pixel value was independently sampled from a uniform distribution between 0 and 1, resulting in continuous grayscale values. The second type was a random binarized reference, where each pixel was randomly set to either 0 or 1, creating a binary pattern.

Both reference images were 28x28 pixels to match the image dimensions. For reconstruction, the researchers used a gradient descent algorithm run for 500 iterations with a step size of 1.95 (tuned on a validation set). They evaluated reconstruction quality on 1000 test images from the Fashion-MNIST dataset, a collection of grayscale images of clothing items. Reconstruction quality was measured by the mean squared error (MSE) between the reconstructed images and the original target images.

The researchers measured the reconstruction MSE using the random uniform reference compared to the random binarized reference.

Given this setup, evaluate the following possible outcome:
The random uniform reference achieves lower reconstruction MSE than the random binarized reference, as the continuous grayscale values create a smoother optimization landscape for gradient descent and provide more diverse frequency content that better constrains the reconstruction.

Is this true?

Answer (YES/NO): YES